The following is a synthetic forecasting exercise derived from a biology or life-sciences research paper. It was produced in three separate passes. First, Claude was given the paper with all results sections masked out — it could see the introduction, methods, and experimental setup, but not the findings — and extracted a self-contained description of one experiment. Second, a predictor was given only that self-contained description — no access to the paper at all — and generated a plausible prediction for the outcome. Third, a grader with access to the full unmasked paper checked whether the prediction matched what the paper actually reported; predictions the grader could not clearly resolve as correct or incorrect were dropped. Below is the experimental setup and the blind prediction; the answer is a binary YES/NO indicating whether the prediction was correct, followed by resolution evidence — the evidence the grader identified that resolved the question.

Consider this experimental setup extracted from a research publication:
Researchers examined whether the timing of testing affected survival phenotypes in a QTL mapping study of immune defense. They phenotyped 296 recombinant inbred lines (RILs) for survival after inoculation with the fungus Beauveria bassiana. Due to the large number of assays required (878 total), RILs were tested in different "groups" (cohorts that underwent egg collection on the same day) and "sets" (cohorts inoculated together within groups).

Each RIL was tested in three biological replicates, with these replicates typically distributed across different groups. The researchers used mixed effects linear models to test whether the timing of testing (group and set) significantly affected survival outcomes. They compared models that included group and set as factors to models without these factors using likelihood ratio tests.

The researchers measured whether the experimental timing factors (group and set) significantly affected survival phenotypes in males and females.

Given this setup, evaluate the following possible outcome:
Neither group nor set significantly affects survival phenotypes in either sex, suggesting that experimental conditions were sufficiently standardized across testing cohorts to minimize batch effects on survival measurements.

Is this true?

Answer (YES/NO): NO